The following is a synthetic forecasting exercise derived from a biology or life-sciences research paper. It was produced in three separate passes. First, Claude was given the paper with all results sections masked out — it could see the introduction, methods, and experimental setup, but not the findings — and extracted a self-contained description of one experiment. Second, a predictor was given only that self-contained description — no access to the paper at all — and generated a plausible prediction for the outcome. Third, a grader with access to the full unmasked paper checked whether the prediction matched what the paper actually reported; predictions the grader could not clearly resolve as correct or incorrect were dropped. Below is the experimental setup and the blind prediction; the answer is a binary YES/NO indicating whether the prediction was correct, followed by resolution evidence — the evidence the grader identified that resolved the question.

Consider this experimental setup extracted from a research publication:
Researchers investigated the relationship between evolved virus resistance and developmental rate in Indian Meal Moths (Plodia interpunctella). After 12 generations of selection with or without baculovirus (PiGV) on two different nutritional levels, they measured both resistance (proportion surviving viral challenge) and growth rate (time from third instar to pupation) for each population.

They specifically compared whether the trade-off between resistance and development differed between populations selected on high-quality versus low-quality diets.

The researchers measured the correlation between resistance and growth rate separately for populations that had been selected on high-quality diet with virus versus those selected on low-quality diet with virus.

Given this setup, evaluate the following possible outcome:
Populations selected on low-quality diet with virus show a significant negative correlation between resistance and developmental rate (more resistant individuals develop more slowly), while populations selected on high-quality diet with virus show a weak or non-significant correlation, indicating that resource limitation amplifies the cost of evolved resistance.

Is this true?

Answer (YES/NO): YES